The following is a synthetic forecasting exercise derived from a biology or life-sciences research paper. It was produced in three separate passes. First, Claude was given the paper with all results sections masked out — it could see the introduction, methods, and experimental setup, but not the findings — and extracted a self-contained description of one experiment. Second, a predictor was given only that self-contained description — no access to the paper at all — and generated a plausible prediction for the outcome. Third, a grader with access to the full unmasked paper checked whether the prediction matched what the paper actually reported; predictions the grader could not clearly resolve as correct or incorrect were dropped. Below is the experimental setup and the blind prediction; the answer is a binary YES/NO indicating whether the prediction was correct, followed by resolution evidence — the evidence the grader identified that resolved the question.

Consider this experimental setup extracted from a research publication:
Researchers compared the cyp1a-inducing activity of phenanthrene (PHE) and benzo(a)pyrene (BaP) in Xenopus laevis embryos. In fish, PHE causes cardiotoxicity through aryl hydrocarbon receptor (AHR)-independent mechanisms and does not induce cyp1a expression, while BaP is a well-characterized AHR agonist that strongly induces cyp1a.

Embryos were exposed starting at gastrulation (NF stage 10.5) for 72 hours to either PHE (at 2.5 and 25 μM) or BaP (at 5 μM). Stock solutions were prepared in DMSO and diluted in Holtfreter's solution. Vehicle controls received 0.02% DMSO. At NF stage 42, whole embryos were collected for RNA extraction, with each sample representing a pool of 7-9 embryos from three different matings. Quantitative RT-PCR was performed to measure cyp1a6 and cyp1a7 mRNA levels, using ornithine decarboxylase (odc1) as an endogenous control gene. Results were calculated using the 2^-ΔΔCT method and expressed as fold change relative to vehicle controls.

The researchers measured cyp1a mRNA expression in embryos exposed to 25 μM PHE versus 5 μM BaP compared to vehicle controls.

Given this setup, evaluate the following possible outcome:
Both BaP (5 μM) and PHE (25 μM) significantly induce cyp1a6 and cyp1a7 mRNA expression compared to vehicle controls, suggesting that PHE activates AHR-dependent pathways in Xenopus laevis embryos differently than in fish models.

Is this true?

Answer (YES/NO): NO